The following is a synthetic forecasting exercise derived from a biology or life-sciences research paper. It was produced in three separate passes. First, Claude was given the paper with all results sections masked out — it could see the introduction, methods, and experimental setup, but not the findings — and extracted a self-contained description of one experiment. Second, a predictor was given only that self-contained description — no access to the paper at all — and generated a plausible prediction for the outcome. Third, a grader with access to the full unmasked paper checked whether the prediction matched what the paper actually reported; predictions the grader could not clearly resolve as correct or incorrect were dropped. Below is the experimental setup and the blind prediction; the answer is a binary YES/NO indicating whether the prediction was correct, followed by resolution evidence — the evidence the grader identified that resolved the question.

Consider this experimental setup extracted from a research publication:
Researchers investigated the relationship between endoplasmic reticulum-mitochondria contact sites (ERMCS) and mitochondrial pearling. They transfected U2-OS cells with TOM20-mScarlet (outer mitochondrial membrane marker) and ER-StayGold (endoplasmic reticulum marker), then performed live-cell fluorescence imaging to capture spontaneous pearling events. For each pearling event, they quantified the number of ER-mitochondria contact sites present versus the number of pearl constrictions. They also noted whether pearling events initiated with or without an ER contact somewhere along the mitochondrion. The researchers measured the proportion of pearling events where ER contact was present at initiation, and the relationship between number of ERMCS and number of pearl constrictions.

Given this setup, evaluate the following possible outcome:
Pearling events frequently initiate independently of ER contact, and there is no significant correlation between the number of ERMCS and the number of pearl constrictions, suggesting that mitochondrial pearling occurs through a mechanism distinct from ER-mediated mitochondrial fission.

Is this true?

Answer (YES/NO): NO